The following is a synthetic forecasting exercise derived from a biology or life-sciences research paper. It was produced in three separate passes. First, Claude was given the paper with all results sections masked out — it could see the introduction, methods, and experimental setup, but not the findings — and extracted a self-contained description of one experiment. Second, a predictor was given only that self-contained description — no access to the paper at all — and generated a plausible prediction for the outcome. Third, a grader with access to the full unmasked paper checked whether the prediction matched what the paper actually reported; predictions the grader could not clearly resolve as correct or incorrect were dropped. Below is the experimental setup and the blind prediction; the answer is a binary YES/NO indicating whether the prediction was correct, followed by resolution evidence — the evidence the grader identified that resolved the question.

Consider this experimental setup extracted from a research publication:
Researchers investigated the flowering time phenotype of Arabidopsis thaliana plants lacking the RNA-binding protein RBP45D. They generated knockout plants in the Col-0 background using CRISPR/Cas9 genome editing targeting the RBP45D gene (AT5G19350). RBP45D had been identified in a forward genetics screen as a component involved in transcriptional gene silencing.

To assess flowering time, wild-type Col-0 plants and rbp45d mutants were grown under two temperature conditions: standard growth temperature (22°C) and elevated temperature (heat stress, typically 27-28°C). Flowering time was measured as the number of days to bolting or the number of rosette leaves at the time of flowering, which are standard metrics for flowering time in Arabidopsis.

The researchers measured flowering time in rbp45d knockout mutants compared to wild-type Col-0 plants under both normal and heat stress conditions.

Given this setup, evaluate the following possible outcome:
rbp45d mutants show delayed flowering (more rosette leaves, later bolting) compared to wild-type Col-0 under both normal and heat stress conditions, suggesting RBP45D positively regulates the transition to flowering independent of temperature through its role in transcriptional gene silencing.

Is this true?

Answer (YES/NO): NO